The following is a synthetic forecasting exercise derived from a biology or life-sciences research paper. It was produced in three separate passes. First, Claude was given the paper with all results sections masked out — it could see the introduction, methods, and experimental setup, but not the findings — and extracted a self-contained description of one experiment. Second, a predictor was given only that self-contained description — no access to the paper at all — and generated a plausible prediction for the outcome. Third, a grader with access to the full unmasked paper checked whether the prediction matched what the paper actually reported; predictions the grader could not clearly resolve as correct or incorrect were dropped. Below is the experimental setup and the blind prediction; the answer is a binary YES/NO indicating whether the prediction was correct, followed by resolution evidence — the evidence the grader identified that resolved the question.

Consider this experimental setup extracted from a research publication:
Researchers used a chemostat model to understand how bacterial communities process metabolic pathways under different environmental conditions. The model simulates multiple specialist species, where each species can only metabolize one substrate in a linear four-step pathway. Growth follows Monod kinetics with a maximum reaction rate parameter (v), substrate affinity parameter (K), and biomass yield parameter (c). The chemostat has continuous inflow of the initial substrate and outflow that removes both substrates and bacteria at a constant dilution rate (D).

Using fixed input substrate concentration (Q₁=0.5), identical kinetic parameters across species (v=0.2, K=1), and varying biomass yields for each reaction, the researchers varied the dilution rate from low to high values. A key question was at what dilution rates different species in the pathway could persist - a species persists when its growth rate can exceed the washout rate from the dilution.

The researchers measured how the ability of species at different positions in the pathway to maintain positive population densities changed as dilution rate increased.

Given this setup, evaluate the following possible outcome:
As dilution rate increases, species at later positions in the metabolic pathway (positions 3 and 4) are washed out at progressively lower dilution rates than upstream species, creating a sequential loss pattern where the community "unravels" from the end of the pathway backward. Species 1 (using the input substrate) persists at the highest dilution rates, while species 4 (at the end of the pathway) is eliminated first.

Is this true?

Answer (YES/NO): YES